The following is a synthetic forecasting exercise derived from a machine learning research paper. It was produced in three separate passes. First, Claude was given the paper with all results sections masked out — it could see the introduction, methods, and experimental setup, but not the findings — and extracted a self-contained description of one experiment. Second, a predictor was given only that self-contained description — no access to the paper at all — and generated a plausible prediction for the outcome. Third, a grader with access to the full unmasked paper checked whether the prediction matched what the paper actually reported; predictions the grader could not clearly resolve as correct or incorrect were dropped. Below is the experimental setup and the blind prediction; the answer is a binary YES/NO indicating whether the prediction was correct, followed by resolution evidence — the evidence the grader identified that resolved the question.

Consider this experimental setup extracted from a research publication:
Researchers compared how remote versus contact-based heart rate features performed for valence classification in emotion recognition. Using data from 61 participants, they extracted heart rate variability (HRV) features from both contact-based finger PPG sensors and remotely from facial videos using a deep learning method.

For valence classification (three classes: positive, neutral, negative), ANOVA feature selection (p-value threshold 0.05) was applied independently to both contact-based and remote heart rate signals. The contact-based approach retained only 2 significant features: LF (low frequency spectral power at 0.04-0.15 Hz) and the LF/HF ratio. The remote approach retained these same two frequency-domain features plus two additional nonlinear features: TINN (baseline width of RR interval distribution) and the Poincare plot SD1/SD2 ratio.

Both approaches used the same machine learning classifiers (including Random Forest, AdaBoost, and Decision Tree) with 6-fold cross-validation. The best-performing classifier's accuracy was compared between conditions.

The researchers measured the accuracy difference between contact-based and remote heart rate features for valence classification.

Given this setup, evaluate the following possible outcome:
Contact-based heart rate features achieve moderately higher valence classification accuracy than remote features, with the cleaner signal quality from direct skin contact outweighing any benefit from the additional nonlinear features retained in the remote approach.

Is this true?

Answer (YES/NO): NO